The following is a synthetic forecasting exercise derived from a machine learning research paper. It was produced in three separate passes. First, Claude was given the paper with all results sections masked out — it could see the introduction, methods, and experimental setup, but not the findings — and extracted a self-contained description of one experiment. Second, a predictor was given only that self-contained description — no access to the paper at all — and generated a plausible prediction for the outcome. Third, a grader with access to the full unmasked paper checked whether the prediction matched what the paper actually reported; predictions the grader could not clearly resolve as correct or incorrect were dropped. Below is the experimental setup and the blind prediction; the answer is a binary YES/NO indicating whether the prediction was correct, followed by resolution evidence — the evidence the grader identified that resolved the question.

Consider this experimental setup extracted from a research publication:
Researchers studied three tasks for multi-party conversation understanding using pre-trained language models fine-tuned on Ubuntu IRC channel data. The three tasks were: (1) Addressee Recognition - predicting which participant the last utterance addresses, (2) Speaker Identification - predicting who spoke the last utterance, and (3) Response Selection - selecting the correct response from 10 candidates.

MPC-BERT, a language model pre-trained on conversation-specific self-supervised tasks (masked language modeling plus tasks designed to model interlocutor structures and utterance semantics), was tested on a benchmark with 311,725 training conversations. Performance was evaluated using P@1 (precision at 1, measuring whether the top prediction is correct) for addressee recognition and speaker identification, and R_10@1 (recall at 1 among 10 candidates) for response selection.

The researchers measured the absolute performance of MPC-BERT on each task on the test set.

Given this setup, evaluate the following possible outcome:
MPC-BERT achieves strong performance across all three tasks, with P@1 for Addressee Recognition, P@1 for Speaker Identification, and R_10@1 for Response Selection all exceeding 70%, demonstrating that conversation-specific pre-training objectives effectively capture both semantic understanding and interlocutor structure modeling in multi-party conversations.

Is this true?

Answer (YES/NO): YES